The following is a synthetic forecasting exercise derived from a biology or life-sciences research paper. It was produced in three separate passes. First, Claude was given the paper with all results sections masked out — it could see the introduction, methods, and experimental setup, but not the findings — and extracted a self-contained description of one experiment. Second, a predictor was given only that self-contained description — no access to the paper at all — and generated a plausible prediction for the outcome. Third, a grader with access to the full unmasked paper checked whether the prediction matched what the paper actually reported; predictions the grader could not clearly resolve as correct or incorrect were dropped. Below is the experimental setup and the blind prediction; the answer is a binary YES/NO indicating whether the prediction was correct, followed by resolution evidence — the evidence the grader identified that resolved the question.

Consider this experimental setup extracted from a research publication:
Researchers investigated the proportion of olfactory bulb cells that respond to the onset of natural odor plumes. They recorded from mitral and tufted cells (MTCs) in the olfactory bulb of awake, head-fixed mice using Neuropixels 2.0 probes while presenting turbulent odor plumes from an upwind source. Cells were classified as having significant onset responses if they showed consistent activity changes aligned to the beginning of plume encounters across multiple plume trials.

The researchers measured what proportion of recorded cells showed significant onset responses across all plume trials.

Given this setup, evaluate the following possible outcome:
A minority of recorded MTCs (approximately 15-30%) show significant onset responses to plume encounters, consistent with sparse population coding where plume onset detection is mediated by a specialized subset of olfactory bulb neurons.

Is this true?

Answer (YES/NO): NO